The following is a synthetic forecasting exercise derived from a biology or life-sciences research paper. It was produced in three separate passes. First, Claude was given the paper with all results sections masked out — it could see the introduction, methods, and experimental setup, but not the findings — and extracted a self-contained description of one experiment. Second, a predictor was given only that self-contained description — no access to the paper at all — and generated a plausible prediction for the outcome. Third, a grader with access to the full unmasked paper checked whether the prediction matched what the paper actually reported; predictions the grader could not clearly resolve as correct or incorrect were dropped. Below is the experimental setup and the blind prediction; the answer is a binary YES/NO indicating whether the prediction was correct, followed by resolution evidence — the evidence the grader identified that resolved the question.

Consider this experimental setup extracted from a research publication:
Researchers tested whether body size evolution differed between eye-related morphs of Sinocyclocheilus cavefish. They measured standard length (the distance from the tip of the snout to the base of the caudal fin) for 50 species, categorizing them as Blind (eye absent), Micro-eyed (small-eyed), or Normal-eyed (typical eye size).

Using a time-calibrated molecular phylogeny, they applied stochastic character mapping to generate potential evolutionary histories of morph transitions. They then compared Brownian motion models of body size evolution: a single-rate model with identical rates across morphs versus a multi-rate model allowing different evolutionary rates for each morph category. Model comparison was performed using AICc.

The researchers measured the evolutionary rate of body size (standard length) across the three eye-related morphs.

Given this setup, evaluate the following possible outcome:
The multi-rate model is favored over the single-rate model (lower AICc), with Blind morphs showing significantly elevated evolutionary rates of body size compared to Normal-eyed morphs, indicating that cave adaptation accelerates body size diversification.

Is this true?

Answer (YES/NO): NO